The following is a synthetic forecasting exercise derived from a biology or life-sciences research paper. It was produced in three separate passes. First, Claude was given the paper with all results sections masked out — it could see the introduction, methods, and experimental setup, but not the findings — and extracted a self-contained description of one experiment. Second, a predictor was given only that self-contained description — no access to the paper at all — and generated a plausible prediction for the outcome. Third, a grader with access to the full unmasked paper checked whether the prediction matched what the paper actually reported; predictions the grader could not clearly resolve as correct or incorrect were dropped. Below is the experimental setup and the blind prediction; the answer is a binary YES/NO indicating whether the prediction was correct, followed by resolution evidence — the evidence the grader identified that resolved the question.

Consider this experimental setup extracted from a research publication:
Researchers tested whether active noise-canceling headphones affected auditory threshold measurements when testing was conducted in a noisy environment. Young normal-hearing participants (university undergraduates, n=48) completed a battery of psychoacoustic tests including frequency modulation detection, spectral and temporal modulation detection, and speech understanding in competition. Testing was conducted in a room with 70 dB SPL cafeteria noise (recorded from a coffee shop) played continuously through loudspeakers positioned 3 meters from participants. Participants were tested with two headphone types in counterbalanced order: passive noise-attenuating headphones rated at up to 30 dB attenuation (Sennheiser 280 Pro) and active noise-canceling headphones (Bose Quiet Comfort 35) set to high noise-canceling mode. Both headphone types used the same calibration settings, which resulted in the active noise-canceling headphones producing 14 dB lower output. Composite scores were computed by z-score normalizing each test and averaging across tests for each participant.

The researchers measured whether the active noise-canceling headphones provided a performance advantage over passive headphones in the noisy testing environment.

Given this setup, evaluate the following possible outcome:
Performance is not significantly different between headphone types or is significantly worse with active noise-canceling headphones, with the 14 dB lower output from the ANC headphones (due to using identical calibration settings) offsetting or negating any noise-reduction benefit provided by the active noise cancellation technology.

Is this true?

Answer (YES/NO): YES